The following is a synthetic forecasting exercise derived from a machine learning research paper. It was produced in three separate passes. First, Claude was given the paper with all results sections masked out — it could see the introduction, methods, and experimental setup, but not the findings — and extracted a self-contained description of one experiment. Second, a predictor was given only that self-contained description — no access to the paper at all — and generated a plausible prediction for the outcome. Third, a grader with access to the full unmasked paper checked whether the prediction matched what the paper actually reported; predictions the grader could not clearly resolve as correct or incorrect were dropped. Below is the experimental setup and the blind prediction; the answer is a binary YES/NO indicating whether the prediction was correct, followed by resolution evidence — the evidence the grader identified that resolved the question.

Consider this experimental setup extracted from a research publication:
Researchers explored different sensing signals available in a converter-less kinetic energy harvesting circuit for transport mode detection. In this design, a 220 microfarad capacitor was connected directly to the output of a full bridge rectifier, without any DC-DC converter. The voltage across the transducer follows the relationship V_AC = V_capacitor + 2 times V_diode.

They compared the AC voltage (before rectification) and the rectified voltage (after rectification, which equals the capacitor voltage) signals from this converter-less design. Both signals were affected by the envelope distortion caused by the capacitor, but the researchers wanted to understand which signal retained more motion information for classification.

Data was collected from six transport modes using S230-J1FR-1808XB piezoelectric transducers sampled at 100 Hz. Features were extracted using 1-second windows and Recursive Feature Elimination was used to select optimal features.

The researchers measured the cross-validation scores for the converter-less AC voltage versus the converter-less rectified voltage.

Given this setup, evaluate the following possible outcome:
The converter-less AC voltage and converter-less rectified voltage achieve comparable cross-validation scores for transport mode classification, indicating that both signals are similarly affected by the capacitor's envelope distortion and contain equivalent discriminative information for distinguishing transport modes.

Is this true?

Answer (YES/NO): NO